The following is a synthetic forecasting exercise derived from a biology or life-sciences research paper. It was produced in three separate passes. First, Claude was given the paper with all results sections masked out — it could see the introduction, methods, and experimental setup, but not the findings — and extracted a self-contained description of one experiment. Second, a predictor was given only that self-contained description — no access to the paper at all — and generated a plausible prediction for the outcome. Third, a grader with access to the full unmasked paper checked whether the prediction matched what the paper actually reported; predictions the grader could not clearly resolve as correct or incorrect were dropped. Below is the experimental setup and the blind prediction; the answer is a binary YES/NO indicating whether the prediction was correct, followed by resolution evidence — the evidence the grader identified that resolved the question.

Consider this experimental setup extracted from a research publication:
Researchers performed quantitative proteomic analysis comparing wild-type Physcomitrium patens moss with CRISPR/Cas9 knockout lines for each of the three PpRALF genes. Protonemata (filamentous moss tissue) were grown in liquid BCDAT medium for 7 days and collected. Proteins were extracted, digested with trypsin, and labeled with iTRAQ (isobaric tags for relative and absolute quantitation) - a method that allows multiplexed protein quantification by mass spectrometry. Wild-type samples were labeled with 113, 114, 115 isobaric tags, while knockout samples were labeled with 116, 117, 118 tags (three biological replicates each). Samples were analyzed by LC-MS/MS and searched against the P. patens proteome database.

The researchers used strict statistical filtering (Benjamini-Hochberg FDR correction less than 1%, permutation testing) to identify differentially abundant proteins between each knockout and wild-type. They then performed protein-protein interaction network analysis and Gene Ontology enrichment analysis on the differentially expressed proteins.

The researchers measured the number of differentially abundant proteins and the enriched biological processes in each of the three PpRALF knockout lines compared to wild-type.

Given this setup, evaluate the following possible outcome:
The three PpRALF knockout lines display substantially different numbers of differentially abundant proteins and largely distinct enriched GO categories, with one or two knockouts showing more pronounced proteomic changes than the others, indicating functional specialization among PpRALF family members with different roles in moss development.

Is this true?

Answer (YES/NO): NO